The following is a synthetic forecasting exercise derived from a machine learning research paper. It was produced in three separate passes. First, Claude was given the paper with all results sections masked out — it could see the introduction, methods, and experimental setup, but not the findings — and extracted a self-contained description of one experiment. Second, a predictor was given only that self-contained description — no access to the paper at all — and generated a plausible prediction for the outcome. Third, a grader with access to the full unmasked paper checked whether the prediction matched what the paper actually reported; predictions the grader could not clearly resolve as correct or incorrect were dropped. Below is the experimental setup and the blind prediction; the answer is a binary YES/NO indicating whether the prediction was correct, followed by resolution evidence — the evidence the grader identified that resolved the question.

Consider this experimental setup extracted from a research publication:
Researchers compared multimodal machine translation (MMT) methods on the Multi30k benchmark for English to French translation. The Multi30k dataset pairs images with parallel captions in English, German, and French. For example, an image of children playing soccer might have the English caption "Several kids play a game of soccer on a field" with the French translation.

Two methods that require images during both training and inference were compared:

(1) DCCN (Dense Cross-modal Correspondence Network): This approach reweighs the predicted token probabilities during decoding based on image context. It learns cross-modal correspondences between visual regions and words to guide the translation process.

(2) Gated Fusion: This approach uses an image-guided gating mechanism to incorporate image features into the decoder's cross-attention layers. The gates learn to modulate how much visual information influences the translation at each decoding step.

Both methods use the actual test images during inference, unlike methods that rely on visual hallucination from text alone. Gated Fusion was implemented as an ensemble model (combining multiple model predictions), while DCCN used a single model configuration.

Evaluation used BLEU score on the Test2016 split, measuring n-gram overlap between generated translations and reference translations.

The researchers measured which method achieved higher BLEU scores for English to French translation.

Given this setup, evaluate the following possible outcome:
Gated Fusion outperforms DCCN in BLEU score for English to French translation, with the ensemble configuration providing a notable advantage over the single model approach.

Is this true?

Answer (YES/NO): NO